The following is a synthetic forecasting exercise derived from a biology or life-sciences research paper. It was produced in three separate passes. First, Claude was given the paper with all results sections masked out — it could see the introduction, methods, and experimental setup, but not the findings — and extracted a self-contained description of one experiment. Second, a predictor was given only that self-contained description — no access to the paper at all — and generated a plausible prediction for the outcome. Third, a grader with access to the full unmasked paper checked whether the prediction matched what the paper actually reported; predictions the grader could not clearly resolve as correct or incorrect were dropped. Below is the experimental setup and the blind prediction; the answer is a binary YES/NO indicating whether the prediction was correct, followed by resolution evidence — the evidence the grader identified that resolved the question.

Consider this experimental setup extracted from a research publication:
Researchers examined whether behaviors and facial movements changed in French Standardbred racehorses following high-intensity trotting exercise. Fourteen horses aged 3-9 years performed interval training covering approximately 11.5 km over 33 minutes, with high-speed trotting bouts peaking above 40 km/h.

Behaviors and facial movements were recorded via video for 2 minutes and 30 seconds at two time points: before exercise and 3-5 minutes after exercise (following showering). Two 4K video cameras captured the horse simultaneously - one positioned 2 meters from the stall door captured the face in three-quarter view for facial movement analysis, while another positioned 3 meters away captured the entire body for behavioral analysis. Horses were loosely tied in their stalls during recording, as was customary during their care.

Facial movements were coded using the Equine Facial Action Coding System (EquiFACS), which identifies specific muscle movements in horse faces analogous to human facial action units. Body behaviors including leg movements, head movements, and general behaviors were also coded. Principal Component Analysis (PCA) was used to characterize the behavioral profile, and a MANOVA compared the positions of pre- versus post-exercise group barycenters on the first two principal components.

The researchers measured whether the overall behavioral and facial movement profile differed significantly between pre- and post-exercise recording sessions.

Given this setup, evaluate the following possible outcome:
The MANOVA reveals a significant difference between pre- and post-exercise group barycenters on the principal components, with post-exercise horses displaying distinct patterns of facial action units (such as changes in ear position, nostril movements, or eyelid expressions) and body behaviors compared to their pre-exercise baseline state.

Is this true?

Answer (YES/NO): NO